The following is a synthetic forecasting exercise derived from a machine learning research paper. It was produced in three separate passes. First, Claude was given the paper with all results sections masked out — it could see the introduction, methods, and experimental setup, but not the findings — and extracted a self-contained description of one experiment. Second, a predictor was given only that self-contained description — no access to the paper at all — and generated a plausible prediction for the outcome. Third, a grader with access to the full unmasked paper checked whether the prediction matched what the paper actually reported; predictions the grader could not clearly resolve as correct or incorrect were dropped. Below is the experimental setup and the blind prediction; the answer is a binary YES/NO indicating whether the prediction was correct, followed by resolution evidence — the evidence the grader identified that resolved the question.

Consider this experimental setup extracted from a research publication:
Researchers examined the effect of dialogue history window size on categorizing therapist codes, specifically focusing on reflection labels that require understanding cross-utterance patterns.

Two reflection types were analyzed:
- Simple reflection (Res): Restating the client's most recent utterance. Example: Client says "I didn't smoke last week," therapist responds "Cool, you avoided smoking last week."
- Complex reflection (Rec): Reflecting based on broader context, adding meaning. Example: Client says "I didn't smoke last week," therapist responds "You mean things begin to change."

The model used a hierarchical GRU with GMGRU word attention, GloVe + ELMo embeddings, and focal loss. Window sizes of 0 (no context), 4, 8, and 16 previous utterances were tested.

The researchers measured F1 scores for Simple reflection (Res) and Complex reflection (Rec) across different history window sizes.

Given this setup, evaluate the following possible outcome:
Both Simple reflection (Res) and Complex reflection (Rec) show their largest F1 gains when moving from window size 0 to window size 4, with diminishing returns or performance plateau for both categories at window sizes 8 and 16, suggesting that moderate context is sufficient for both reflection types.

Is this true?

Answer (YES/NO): NO